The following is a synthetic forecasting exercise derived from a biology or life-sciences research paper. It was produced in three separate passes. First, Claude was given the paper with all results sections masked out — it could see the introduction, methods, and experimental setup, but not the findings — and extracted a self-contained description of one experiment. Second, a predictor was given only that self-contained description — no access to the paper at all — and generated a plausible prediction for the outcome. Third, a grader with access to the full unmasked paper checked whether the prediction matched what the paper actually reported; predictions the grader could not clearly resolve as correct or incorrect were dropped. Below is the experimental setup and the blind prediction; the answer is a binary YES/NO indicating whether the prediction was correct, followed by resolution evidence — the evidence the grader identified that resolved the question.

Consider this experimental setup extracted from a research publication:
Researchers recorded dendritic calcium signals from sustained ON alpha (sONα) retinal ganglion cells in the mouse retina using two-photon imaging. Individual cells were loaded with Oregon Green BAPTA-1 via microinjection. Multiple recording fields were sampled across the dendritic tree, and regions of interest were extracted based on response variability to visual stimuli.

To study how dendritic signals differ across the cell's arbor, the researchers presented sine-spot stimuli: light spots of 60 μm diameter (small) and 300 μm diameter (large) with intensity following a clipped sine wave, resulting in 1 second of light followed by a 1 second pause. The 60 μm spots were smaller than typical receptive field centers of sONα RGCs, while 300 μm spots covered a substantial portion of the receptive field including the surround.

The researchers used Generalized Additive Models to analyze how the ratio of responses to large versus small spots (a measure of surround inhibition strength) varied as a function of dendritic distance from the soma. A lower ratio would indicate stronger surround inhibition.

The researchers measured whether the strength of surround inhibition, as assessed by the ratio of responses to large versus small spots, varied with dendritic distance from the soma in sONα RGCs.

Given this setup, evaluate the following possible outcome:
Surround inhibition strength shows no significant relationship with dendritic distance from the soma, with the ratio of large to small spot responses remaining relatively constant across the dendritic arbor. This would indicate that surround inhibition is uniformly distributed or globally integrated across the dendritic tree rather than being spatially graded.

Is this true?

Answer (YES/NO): NO